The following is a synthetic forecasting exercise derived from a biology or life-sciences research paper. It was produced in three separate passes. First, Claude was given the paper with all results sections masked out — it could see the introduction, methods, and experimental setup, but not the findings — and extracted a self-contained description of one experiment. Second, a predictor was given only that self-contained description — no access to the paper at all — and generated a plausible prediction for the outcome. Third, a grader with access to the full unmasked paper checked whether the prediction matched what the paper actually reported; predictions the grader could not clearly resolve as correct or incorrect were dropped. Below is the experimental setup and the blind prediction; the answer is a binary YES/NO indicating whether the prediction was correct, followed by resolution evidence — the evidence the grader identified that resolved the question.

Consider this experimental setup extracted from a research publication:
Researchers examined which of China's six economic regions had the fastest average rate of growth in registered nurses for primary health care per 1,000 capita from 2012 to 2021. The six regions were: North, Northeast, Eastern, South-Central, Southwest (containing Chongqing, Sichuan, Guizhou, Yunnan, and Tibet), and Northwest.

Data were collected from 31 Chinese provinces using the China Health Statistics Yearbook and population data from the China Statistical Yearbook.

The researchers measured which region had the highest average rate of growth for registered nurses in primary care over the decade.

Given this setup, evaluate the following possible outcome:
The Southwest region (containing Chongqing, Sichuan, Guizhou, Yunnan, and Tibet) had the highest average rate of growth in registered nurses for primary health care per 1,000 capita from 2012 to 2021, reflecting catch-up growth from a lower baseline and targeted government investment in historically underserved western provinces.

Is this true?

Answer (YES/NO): YES